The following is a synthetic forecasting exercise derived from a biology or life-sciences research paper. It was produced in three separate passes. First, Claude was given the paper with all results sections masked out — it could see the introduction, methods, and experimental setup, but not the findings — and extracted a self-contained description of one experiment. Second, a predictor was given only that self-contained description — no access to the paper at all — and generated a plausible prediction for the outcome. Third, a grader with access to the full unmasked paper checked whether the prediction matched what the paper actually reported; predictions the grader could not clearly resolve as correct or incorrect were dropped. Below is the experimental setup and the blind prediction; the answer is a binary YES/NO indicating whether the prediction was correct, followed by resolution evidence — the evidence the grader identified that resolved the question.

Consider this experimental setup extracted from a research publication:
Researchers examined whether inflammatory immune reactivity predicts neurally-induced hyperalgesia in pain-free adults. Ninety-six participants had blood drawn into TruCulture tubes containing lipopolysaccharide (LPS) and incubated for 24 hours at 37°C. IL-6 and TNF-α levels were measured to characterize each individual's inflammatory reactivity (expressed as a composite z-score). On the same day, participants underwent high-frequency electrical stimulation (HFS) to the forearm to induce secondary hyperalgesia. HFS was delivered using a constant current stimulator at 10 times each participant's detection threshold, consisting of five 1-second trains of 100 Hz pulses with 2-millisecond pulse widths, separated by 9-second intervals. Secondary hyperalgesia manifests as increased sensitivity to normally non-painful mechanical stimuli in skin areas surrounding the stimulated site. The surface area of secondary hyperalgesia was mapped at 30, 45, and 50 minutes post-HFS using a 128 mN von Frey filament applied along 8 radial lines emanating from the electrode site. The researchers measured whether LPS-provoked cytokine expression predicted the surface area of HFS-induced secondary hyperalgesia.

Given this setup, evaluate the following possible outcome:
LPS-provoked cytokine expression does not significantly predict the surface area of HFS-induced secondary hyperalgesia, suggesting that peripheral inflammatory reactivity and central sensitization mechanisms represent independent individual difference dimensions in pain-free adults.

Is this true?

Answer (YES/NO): YES